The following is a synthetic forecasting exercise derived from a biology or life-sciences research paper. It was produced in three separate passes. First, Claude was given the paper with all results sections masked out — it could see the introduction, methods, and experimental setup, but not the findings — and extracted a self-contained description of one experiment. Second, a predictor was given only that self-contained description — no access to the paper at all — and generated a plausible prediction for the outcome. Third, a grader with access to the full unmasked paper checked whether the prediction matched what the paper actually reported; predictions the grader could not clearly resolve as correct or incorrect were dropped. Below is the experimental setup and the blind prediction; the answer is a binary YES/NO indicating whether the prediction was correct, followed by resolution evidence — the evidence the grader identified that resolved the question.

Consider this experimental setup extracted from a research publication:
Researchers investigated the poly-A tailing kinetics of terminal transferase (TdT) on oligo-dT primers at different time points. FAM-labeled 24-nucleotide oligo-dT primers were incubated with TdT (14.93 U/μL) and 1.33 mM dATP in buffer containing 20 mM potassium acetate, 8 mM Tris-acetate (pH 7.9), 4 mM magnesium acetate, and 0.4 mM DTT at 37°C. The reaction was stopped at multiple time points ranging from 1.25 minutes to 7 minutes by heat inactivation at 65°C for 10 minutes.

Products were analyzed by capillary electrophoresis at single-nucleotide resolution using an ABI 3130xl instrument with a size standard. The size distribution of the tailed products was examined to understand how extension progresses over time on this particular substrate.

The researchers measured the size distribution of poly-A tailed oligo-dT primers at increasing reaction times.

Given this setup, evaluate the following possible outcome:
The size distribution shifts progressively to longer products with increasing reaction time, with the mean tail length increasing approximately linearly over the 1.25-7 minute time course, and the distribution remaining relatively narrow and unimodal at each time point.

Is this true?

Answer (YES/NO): NO